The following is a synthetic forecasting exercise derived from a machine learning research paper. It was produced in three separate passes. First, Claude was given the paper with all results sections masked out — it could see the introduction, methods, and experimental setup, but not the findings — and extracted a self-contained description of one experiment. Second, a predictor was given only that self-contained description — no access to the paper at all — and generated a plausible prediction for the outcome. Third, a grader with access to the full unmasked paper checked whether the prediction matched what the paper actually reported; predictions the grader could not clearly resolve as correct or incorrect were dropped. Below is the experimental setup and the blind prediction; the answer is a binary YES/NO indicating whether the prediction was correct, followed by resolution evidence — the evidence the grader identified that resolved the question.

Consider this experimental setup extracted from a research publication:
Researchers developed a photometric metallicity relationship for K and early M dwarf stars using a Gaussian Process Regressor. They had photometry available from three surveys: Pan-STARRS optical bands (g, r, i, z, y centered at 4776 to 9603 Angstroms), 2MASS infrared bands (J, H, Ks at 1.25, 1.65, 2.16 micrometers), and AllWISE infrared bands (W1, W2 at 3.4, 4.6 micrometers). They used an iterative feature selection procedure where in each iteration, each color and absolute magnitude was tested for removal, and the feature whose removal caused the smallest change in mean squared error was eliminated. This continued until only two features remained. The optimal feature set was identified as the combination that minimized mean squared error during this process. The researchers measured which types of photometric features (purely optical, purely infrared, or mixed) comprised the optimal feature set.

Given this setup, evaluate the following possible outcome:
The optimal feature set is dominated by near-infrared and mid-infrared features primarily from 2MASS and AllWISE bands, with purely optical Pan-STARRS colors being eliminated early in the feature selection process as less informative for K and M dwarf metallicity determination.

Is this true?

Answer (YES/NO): NO